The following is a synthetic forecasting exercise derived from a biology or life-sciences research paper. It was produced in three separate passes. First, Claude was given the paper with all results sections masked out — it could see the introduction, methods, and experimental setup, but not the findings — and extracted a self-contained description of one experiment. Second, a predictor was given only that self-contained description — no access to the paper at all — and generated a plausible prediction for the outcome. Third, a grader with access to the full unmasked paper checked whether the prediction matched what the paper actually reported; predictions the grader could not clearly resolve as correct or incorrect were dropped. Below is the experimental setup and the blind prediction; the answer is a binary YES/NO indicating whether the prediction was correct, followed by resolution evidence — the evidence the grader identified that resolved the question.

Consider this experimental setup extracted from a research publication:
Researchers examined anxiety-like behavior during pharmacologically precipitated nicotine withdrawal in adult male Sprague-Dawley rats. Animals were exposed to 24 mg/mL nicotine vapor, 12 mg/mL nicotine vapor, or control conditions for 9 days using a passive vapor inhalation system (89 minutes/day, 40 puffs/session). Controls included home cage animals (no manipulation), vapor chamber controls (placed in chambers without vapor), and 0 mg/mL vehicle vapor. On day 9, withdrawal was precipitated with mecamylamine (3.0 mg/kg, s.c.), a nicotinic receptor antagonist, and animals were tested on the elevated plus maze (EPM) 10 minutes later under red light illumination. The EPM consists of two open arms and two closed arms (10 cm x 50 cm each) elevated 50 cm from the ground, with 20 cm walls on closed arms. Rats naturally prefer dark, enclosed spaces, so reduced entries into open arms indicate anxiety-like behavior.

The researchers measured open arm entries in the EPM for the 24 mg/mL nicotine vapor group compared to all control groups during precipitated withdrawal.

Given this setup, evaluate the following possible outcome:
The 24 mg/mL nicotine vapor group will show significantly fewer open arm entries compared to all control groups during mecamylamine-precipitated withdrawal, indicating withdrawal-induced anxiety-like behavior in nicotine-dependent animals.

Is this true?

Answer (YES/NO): NO